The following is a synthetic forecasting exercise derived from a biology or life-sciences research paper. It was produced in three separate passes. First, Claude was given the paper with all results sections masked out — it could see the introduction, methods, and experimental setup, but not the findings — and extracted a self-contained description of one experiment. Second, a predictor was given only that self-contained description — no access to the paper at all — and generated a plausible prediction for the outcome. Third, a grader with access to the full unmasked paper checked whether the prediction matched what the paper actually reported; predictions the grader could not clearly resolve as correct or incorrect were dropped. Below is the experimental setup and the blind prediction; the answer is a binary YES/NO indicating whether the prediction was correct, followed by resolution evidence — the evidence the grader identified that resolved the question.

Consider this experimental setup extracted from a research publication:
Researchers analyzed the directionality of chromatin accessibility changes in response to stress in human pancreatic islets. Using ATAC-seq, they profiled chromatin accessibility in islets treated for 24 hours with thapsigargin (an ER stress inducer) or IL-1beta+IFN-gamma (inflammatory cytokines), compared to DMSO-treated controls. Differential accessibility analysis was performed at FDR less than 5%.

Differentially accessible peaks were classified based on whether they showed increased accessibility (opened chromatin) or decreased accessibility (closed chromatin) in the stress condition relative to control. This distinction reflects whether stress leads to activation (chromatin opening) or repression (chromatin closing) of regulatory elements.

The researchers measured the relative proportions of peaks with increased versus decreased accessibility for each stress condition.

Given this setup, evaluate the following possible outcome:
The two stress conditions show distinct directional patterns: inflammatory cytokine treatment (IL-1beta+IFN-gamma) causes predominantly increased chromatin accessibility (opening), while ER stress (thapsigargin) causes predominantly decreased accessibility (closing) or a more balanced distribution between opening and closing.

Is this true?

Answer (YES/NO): YES